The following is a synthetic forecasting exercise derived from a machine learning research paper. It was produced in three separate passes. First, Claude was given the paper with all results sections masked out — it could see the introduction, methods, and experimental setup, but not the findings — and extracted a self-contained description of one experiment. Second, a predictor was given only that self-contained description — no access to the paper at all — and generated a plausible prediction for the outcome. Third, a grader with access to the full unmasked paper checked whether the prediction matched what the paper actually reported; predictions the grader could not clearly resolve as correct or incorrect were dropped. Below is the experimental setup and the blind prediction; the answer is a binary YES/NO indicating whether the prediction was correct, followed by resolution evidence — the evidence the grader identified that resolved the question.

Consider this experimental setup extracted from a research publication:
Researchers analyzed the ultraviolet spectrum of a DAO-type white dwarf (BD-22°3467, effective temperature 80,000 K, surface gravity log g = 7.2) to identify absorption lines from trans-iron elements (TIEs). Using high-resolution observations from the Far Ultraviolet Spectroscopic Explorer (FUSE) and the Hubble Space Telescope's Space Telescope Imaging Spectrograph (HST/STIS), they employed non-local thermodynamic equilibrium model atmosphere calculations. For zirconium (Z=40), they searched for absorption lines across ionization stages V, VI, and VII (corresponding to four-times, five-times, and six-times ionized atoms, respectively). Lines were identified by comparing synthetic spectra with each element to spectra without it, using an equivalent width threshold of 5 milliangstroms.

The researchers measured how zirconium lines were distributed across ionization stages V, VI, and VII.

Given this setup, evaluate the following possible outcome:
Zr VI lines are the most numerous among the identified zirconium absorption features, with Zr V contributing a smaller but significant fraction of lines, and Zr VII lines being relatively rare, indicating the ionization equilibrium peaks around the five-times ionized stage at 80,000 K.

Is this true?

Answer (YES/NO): NO